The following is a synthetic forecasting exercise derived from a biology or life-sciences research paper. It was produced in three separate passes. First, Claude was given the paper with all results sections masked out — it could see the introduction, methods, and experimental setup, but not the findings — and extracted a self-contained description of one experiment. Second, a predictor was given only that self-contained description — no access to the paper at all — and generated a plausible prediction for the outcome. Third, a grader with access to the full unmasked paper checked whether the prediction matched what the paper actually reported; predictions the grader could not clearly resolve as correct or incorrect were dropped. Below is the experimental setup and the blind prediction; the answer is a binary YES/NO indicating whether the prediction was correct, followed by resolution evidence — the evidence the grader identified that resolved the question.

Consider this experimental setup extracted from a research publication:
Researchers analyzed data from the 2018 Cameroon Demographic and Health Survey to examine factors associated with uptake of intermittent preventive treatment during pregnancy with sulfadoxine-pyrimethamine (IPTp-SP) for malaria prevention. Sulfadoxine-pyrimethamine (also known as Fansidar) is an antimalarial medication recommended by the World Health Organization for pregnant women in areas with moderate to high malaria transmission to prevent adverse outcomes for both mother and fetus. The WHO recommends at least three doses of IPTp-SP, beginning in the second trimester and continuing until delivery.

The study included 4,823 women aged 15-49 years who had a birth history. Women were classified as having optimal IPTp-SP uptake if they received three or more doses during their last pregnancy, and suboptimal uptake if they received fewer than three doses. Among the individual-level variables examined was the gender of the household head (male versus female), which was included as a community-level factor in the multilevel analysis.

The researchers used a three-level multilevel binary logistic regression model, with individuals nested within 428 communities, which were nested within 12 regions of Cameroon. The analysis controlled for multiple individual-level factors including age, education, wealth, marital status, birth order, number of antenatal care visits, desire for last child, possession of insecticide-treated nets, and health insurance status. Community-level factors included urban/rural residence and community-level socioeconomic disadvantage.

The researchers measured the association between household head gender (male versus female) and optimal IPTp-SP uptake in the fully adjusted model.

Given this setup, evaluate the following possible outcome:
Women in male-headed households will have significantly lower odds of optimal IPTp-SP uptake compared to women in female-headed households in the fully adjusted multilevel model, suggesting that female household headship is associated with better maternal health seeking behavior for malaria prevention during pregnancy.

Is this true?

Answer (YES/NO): YES